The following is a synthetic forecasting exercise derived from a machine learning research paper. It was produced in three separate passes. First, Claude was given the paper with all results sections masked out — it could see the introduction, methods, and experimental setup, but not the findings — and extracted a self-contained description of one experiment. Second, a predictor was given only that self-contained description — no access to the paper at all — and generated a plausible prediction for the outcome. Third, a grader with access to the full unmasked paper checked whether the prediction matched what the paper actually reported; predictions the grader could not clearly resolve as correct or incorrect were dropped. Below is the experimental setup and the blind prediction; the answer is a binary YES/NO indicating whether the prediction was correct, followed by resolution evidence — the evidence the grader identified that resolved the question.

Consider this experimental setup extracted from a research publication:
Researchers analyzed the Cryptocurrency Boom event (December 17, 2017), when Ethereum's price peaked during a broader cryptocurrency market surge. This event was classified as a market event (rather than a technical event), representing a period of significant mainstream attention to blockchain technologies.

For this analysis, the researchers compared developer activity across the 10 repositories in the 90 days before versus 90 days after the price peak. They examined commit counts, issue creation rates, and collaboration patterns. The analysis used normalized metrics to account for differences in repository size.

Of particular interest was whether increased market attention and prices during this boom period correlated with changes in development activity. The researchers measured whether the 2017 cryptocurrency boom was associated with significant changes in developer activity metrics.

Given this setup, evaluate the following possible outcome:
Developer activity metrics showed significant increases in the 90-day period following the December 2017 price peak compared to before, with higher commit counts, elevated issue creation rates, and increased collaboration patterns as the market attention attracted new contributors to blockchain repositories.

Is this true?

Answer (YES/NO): NO